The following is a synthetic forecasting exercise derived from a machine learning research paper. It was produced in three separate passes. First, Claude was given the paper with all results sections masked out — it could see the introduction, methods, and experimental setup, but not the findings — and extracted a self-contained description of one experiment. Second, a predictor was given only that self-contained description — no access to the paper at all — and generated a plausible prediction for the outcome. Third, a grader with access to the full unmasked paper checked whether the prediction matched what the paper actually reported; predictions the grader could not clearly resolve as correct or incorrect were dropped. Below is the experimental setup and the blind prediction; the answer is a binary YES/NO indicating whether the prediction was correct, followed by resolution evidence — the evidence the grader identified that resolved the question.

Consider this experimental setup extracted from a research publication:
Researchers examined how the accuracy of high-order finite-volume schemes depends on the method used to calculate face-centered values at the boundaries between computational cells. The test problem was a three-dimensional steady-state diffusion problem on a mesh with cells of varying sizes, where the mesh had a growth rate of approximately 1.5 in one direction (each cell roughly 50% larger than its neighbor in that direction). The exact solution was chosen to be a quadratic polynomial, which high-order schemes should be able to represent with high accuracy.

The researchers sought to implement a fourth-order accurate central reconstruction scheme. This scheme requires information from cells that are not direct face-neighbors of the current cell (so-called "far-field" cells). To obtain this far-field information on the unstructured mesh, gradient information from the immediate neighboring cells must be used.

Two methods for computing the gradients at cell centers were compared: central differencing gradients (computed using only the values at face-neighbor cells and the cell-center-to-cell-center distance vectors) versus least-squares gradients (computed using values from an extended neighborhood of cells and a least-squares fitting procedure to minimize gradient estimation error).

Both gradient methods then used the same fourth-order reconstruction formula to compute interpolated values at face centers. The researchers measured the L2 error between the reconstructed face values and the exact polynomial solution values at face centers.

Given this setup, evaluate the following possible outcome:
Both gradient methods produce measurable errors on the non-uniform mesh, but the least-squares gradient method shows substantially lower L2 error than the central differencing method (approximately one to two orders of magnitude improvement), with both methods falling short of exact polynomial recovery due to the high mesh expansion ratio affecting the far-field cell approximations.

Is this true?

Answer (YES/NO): NO